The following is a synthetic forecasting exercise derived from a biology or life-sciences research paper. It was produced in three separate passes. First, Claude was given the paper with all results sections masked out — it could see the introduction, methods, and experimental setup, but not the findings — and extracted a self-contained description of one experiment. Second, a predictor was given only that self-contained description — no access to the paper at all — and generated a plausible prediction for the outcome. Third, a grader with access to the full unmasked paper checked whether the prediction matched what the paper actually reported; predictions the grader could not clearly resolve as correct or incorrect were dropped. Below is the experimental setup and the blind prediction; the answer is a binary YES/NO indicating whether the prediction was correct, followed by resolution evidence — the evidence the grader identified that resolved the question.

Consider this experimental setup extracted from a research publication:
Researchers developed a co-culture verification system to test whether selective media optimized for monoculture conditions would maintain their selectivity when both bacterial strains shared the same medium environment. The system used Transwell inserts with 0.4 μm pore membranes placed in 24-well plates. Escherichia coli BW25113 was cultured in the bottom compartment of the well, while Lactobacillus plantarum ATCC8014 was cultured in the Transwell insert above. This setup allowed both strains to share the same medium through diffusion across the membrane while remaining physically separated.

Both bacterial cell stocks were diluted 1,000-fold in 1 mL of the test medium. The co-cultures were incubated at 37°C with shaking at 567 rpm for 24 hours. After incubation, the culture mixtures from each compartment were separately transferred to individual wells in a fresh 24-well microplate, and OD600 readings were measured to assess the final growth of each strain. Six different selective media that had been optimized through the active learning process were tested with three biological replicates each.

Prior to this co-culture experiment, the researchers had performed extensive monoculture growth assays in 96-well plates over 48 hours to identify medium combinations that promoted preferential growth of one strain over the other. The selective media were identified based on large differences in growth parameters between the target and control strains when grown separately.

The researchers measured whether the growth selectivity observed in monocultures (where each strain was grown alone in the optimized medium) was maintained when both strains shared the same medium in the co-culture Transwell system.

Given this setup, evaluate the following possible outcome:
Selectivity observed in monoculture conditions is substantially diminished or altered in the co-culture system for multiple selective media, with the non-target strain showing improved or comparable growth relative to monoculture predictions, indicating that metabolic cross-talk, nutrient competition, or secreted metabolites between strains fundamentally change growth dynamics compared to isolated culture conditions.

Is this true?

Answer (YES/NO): NO